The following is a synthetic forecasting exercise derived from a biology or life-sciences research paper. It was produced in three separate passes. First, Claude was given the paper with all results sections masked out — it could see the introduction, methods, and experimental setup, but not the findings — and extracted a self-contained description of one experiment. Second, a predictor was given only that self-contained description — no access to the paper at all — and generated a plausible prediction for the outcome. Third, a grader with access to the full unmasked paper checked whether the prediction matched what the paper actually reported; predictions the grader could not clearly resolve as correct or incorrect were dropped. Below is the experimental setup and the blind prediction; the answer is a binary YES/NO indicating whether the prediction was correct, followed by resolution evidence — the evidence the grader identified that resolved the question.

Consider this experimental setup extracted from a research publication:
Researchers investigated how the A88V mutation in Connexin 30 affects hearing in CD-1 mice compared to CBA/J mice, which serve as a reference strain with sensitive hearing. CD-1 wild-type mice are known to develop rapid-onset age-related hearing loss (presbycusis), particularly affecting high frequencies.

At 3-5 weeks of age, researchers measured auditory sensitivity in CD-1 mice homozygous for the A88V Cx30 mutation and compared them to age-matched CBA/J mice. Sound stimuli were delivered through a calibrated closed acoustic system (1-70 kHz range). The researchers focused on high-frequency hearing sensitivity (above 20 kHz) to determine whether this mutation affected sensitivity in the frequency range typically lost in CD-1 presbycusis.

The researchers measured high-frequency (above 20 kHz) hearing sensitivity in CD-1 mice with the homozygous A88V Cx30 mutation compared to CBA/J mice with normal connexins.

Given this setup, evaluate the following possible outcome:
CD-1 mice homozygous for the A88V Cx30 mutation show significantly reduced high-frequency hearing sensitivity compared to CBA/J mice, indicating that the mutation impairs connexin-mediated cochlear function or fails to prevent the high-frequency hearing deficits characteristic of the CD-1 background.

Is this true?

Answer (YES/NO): NO